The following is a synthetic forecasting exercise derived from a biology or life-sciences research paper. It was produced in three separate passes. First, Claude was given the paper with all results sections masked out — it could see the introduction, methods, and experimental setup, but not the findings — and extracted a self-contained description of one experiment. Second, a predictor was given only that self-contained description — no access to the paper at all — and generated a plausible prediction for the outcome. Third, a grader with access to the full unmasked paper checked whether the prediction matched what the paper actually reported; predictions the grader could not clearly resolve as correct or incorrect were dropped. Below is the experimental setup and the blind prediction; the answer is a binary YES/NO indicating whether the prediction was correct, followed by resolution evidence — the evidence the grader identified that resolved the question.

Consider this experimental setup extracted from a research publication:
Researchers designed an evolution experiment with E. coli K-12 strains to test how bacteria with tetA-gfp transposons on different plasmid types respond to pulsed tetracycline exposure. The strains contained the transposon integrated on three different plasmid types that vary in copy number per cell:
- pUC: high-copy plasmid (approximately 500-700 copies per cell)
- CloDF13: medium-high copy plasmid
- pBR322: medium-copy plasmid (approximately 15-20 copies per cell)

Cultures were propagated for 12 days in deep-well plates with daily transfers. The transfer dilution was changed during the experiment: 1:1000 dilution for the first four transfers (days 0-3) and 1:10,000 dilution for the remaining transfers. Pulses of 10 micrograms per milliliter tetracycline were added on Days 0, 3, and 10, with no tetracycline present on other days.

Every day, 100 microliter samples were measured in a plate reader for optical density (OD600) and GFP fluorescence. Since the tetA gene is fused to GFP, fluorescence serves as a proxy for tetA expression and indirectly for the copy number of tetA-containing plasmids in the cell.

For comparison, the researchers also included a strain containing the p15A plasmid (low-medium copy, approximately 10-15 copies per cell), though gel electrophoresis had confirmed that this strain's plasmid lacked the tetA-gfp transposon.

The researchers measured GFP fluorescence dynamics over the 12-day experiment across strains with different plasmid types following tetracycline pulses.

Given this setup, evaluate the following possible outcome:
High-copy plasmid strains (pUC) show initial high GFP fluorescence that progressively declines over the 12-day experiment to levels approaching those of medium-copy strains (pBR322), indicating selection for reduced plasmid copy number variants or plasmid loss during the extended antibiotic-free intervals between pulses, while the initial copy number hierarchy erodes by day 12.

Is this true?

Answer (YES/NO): NO